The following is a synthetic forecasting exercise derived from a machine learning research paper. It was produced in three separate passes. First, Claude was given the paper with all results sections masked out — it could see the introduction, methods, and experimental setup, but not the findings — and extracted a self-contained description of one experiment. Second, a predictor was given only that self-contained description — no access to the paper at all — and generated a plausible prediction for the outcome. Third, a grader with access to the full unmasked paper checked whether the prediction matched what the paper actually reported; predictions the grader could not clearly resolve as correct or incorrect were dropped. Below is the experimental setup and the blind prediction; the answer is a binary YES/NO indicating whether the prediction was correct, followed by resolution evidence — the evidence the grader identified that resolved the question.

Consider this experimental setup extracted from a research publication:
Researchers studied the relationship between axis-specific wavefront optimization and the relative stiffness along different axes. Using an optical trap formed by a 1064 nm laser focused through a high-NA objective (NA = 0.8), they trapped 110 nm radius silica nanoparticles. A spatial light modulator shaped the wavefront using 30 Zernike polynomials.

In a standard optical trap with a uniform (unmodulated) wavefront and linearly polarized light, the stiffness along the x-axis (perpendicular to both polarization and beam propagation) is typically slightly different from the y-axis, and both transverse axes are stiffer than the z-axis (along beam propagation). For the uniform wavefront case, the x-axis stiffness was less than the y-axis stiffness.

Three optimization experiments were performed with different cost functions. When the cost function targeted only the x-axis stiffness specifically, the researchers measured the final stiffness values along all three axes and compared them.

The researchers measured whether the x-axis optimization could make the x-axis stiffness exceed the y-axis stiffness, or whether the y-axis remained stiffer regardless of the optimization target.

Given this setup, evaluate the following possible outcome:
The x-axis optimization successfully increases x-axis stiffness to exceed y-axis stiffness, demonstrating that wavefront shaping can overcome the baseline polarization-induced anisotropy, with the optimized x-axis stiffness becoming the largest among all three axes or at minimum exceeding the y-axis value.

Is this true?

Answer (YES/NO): YES